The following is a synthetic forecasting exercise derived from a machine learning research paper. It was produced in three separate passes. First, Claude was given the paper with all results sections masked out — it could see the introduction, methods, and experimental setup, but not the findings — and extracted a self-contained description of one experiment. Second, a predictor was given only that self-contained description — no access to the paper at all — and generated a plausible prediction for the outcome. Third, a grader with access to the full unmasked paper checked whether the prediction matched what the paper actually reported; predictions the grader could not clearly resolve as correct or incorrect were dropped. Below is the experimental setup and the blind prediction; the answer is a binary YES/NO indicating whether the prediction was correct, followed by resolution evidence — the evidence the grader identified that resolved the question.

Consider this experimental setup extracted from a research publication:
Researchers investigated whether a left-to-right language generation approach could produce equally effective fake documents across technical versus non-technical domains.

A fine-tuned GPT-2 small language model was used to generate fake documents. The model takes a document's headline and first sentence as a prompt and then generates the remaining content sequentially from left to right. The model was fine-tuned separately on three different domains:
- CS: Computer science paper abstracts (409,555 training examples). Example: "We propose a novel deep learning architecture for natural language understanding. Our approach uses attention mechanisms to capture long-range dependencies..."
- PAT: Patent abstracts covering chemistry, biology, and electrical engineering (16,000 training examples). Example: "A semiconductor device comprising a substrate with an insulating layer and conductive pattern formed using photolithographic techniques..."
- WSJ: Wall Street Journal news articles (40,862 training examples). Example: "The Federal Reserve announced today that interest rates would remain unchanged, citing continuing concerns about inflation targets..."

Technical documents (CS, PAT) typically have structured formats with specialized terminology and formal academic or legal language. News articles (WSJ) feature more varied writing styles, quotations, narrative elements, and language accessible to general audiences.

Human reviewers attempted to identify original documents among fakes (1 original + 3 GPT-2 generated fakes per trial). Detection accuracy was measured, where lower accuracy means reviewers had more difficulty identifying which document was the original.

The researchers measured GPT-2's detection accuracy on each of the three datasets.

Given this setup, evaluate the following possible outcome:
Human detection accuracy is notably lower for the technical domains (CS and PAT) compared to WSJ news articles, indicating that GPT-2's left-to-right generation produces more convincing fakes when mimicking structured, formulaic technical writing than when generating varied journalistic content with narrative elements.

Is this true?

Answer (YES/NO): NO